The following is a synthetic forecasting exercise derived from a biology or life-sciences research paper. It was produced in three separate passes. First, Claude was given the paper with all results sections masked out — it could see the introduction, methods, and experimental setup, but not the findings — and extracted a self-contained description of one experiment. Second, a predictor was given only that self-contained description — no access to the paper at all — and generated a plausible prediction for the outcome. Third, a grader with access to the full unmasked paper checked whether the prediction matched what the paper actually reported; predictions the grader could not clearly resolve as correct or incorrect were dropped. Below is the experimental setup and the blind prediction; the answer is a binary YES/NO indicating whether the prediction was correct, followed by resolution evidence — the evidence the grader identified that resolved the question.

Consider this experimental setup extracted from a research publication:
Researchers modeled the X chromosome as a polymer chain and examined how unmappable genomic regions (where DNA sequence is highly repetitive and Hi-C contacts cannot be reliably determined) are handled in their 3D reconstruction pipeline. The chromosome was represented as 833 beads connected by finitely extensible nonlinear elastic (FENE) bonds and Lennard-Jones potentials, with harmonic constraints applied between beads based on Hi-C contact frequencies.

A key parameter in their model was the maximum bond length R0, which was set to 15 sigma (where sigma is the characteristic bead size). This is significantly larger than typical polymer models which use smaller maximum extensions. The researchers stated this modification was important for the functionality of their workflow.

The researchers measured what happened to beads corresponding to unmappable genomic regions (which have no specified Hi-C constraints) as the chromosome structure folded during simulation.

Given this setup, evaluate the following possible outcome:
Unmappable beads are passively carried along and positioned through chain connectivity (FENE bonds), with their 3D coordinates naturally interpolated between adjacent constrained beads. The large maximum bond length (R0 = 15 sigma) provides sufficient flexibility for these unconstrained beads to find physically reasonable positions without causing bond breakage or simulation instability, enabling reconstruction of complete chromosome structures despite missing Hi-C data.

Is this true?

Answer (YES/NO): NO